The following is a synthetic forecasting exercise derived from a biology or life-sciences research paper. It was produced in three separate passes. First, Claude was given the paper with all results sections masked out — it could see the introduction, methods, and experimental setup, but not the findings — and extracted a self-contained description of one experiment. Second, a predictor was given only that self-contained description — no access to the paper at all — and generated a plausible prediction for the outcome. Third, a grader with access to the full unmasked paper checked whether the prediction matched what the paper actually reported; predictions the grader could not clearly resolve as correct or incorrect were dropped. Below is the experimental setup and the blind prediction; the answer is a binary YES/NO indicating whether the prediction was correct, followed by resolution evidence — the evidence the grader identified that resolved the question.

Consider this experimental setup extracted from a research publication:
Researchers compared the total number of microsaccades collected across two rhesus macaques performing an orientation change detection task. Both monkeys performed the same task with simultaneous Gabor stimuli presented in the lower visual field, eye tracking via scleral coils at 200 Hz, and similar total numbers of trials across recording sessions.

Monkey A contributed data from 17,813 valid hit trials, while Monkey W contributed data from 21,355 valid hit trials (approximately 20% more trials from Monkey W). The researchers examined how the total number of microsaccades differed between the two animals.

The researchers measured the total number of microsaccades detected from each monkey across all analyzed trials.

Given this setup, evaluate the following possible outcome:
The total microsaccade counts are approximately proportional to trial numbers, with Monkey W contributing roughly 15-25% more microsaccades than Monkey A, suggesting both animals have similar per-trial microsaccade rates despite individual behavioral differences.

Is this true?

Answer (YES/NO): NO